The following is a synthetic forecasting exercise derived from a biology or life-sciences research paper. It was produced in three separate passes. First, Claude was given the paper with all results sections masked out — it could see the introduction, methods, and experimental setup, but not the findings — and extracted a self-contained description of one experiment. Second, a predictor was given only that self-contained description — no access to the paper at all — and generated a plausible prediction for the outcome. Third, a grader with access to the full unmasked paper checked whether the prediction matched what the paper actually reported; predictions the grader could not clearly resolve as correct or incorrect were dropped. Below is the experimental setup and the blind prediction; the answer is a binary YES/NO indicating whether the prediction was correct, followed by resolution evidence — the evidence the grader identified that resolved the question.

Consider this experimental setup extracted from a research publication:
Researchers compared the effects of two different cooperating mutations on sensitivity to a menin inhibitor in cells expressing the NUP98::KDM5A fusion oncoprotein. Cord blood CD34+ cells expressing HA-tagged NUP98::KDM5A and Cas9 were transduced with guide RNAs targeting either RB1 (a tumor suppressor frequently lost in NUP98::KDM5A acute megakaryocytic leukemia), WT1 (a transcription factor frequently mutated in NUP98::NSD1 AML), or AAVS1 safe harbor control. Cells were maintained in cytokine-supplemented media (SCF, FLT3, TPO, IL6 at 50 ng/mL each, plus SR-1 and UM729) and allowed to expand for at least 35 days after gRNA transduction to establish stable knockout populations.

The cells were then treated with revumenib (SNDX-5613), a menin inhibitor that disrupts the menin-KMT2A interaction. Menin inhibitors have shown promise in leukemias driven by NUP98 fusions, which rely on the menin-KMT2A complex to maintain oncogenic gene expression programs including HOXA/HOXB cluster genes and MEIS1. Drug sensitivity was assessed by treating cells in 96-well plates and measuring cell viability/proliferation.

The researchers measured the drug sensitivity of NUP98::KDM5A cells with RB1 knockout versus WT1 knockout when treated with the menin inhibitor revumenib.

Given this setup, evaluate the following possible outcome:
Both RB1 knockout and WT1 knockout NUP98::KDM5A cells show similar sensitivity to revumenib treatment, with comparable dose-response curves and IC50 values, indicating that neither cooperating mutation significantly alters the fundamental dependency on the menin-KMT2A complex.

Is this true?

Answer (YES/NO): NO